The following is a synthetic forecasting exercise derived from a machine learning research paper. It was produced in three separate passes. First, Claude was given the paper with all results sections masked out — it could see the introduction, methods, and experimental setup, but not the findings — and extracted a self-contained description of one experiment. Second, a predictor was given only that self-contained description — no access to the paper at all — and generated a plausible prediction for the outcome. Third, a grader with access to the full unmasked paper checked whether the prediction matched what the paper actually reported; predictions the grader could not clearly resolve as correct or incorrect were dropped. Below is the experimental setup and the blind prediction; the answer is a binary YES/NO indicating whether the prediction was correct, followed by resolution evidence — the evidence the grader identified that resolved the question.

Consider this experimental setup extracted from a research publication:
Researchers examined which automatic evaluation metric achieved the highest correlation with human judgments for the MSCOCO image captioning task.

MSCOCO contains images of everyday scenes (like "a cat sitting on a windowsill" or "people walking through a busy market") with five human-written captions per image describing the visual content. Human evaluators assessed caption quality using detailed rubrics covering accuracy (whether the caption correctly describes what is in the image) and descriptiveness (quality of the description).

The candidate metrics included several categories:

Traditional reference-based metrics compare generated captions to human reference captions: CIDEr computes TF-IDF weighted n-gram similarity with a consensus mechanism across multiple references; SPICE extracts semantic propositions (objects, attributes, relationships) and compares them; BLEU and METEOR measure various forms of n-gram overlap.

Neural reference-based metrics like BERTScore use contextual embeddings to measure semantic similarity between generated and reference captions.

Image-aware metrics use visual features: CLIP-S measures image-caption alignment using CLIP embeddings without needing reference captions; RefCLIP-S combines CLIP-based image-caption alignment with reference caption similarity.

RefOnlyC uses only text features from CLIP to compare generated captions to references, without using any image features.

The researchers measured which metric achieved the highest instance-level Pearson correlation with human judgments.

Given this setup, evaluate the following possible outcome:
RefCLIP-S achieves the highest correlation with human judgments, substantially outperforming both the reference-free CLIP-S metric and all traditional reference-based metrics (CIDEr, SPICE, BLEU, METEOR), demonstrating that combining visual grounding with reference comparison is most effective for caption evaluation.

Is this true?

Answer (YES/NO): YES